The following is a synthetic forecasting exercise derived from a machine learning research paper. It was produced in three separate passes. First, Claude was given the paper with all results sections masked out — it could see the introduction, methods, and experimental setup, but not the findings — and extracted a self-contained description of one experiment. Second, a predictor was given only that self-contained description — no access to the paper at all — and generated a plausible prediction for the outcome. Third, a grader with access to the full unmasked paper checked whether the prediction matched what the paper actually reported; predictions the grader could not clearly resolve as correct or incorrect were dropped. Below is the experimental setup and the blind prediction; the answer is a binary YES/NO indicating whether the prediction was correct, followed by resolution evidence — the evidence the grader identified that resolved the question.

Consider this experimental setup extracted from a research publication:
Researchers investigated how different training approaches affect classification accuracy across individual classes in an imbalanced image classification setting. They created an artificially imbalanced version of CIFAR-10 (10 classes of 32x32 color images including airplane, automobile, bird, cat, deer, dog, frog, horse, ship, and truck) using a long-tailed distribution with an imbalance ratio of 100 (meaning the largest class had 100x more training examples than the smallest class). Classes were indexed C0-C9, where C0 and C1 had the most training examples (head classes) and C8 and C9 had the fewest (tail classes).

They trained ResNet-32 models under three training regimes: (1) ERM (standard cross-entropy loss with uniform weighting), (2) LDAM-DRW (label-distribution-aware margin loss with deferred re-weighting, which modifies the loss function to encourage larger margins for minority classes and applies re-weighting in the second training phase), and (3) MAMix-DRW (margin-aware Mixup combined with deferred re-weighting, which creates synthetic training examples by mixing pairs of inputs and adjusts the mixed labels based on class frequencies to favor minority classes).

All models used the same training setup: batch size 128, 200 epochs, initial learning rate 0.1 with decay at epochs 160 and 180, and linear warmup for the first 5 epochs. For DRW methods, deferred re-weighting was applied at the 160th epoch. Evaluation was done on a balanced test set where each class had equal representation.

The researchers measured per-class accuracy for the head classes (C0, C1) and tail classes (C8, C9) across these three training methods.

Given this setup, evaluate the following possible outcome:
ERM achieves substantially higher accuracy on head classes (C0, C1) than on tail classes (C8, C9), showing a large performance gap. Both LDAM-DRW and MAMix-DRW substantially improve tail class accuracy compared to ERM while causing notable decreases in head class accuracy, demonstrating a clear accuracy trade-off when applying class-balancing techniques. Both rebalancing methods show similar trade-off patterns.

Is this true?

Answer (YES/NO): NO